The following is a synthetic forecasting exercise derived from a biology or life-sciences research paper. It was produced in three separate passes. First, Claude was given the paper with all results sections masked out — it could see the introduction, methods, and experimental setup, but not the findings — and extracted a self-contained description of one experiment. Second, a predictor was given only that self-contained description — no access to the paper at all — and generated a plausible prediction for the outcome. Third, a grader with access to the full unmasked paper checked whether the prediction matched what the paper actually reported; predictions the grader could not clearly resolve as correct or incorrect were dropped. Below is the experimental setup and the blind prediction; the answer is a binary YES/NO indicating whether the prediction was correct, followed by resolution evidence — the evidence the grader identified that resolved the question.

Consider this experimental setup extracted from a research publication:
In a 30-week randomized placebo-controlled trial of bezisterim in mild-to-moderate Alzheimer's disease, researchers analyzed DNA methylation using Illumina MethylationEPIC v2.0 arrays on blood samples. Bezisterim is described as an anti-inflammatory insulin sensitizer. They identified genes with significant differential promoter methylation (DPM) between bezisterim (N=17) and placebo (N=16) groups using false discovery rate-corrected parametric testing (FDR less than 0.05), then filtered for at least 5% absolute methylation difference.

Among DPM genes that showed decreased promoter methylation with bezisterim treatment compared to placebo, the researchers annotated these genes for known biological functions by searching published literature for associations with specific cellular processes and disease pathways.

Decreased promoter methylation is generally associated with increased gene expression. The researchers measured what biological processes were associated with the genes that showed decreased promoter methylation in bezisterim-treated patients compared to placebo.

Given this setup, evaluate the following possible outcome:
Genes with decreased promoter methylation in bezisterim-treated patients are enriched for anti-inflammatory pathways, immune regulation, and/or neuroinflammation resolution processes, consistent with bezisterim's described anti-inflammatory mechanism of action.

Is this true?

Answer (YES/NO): YES